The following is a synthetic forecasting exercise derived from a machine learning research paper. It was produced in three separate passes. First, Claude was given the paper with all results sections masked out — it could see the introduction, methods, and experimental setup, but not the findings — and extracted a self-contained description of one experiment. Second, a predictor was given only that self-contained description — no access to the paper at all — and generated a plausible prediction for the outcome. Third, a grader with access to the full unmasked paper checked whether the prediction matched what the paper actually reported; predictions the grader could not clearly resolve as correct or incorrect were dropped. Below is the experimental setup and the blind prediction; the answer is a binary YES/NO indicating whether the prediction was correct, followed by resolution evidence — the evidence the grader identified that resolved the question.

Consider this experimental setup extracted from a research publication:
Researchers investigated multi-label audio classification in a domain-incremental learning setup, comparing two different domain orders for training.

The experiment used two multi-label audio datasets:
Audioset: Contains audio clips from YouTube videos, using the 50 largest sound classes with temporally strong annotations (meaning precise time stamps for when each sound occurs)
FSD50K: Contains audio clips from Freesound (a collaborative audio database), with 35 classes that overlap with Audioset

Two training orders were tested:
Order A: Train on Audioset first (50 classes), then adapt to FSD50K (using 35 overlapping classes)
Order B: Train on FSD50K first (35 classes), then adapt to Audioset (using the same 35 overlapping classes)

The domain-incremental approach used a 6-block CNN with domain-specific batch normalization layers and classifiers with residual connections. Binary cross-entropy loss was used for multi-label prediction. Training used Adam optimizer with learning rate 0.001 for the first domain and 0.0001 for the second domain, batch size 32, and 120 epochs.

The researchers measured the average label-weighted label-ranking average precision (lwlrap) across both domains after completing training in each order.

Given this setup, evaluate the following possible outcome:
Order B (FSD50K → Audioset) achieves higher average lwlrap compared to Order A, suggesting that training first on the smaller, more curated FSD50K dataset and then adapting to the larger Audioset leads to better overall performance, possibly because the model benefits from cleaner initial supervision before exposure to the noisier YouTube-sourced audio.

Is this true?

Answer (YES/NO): NO